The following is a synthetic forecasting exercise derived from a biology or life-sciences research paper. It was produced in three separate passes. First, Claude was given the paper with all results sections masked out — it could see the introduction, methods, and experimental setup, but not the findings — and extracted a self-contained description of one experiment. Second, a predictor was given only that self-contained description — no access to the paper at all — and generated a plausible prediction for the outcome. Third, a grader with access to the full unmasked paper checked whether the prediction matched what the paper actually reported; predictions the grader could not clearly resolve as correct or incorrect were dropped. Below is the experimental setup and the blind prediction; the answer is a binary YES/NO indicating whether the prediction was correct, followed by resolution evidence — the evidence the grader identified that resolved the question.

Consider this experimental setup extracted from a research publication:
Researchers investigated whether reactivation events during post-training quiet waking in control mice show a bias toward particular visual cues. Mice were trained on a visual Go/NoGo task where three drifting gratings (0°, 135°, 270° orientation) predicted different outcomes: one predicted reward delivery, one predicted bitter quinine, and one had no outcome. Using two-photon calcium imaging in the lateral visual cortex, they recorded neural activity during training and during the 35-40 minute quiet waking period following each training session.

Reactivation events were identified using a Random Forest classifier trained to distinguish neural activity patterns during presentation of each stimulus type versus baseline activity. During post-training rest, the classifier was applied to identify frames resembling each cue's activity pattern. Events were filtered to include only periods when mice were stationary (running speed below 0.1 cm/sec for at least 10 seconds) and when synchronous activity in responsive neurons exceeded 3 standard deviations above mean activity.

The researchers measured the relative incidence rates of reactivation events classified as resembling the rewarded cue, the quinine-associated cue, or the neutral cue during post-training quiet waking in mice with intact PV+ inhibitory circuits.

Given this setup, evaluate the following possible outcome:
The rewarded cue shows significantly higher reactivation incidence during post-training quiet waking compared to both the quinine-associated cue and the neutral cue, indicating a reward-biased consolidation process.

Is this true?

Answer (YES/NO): YES